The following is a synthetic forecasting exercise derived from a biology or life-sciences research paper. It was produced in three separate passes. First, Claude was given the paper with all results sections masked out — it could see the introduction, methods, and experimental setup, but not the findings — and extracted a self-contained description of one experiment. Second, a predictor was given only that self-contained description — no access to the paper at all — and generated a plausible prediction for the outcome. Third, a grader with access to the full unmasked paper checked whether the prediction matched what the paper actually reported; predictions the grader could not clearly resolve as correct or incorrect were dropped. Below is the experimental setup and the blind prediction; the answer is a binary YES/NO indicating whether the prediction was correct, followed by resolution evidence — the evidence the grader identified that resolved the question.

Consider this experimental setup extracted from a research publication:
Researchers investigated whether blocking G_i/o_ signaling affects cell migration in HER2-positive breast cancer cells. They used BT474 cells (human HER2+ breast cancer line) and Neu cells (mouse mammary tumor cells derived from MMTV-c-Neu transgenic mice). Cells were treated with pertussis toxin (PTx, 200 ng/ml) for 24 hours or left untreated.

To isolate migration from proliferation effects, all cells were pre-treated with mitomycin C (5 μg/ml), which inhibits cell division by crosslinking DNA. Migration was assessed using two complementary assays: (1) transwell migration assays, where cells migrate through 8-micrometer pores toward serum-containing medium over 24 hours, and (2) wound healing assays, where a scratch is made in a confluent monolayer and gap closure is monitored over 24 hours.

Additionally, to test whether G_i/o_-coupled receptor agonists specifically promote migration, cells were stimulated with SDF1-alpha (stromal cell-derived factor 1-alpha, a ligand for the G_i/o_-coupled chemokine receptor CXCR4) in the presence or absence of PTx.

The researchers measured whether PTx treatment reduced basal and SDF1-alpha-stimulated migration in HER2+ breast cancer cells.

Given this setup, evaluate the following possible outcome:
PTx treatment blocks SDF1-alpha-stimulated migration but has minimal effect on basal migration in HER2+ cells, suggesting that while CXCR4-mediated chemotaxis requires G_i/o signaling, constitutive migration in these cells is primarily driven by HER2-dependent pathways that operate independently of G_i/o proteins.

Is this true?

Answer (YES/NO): NO